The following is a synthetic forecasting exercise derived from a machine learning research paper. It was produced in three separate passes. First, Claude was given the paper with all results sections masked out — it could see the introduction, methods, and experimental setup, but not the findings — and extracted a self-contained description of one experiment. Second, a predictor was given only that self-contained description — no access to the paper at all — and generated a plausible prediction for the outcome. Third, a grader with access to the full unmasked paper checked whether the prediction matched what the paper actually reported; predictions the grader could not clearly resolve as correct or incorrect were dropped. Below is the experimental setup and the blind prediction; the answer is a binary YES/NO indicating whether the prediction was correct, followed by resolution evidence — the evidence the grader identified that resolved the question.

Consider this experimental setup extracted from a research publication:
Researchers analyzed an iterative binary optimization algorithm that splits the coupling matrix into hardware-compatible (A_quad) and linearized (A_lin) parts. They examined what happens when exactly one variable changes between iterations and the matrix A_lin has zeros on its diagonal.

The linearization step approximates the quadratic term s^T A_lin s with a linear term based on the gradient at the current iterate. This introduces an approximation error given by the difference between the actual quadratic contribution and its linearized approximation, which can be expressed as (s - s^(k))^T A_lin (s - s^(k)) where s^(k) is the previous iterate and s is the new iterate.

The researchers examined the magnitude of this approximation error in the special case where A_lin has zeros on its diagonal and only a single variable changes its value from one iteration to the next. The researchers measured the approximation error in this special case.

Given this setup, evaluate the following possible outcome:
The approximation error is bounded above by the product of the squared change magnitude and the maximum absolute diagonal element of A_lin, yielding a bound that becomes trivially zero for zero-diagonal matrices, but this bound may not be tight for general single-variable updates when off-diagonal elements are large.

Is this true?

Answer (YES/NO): NO